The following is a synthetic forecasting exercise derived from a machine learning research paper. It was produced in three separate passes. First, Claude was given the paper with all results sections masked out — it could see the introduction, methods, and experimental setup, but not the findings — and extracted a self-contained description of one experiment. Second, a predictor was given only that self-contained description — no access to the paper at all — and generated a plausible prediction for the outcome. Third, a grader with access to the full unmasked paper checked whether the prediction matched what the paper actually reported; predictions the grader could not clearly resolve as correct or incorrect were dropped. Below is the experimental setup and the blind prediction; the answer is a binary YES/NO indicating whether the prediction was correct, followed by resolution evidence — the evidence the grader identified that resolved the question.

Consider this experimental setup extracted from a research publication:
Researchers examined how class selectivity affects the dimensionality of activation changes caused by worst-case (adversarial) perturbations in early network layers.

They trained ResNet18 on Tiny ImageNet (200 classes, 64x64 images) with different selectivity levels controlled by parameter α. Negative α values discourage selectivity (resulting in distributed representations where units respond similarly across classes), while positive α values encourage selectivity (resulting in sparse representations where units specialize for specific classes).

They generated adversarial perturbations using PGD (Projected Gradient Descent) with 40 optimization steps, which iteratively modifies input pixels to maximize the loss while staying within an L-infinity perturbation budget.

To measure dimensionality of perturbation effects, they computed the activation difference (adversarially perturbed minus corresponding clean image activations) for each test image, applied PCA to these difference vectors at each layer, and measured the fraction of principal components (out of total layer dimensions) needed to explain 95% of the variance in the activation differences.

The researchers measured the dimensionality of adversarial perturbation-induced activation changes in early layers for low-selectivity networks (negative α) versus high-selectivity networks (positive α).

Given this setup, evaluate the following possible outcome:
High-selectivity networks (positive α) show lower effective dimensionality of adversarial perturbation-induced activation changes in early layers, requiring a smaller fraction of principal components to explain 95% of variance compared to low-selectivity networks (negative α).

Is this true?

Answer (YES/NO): YES